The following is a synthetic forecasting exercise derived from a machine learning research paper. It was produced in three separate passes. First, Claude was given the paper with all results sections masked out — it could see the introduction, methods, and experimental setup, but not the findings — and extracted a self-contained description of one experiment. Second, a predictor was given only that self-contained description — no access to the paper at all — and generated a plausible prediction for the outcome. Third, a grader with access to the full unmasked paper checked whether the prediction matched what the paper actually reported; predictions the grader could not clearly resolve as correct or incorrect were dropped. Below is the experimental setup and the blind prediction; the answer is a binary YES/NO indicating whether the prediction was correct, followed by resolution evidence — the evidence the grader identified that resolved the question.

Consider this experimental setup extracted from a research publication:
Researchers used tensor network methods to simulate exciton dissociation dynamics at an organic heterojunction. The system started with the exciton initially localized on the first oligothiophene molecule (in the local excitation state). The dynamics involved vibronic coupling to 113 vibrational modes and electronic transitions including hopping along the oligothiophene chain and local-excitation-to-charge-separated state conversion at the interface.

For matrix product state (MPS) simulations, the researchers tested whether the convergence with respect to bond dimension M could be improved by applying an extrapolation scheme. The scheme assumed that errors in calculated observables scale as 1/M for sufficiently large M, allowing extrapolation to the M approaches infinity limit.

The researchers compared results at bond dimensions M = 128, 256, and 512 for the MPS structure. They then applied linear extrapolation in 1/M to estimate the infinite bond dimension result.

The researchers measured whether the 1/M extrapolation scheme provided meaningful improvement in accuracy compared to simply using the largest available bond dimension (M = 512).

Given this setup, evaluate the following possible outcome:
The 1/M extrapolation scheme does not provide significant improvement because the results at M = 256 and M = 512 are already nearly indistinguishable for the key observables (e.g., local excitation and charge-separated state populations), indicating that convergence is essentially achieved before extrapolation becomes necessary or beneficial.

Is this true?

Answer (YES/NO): NO